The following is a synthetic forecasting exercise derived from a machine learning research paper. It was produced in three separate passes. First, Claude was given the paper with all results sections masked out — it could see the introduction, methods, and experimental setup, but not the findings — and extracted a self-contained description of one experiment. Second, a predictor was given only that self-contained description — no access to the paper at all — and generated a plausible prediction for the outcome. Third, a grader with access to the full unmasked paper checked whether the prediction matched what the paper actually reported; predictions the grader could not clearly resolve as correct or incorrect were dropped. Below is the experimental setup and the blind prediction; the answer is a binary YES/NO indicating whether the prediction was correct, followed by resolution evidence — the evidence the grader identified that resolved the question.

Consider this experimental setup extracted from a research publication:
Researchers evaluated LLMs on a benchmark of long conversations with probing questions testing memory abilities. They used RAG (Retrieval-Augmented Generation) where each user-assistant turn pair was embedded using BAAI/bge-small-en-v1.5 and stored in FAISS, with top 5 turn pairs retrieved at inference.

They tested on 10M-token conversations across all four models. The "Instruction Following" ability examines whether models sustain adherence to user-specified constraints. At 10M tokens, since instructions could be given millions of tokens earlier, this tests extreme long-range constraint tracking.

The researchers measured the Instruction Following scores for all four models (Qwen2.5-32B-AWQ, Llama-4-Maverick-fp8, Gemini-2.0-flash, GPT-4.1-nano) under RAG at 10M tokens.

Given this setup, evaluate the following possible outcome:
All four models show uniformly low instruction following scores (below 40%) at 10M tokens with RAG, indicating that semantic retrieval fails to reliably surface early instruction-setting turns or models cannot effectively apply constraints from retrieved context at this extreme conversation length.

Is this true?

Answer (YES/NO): YES